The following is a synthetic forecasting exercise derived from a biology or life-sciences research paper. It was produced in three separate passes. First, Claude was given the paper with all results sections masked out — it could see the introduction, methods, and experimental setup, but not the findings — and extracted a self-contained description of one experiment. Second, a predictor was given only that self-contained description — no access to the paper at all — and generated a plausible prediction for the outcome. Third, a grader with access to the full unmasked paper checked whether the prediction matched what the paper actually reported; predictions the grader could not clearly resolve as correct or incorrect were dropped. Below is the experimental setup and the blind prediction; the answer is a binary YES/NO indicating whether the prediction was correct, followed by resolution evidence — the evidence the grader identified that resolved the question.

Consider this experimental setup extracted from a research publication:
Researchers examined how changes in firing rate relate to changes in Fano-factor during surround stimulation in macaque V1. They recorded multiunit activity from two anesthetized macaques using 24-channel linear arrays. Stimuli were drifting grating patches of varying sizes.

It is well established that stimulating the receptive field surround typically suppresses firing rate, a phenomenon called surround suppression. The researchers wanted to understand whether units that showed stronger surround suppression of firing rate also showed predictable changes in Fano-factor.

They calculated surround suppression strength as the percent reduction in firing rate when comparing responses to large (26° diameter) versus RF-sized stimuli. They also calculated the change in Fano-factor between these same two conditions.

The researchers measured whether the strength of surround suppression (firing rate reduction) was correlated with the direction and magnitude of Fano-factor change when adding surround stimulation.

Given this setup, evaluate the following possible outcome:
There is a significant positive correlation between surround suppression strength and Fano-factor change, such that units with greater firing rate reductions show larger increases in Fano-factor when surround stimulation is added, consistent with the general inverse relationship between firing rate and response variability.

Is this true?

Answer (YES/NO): YES